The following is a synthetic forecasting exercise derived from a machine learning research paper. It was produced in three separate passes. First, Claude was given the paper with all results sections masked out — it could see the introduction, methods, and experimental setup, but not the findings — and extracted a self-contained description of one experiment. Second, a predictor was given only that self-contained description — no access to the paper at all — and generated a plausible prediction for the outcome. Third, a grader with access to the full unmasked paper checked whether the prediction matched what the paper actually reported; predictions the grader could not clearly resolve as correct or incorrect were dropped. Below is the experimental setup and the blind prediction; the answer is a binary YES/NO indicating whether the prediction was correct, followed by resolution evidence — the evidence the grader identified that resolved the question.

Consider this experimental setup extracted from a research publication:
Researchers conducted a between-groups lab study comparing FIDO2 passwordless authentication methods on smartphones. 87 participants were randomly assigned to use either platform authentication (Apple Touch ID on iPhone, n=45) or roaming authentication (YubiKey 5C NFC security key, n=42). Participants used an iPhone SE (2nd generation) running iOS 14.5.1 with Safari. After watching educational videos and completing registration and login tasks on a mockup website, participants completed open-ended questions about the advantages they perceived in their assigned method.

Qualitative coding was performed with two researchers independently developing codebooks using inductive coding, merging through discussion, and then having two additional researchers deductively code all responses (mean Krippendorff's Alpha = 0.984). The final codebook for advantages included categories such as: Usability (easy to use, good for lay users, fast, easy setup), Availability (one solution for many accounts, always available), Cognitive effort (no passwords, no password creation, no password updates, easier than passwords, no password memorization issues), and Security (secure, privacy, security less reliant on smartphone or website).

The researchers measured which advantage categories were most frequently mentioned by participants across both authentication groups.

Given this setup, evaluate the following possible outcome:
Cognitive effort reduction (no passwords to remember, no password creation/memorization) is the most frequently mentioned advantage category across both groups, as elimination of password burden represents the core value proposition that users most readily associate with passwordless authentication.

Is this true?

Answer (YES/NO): NO